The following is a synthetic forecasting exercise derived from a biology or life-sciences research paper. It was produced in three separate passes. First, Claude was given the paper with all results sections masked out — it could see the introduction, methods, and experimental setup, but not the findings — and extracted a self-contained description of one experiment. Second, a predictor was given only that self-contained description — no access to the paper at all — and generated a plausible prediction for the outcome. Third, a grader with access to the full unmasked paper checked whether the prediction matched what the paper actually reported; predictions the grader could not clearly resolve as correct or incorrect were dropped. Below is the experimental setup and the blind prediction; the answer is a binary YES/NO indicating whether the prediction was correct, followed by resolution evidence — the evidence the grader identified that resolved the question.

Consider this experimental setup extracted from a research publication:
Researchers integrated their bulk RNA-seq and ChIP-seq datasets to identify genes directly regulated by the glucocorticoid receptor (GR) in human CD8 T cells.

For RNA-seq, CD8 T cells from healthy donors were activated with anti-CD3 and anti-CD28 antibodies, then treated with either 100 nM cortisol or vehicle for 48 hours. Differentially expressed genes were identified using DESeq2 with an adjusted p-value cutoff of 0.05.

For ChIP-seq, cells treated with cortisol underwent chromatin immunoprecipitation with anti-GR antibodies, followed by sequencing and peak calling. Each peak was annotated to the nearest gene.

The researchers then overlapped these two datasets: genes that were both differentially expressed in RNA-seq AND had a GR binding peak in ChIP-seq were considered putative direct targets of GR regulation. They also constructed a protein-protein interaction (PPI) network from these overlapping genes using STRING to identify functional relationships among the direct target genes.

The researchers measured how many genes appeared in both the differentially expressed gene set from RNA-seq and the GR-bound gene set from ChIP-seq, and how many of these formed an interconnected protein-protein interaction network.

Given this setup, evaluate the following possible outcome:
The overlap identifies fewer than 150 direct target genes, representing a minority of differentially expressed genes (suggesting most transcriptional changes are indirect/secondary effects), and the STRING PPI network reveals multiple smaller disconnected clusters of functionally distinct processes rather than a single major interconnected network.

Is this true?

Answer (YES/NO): NO